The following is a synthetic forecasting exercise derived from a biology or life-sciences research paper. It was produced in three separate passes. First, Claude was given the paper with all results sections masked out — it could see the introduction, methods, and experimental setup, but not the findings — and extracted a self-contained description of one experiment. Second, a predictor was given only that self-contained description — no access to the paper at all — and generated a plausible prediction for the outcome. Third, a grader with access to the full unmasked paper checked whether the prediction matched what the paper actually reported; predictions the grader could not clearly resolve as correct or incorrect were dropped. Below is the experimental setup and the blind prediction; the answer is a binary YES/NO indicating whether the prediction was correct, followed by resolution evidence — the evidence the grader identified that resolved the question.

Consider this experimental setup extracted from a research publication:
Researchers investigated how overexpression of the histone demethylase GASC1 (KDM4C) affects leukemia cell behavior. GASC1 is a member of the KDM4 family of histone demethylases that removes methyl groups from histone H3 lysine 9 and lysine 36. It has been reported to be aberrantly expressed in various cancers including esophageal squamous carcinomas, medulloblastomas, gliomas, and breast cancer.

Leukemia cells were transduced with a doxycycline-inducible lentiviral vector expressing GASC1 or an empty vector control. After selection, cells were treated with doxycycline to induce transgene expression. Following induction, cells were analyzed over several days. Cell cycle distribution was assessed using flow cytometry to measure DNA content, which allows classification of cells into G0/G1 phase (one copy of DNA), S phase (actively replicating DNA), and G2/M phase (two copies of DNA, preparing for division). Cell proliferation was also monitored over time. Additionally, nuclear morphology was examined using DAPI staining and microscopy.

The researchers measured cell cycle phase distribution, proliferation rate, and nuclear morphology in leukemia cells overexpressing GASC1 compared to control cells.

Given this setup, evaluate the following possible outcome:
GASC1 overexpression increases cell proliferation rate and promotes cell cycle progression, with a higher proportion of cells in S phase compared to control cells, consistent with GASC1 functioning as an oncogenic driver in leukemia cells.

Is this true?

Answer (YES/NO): NO